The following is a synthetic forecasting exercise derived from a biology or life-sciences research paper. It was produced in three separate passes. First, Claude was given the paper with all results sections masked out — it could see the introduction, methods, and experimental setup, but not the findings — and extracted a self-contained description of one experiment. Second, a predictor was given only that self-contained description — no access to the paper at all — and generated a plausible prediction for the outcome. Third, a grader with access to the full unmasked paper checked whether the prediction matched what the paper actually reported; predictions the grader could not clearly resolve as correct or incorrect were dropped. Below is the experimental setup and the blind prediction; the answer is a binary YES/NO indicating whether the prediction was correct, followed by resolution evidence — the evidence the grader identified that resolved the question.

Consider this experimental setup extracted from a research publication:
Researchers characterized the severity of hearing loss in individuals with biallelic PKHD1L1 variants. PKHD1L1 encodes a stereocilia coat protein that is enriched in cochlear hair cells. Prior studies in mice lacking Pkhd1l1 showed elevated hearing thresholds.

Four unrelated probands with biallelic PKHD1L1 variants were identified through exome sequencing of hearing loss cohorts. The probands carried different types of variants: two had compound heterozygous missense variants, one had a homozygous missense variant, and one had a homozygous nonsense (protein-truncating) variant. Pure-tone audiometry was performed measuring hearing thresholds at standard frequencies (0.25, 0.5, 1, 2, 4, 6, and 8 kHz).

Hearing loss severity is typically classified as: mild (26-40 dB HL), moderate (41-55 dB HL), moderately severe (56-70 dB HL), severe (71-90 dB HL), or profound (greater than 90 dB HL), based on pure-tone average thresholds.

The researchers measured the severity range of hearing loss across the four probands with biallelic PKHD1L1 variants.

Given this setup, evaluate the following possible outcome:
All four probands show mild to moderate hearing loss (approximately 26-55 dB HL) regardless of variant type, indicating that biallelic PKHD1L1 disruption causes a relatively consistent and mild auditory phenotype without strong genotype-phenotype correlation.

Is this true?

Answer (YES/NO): NO